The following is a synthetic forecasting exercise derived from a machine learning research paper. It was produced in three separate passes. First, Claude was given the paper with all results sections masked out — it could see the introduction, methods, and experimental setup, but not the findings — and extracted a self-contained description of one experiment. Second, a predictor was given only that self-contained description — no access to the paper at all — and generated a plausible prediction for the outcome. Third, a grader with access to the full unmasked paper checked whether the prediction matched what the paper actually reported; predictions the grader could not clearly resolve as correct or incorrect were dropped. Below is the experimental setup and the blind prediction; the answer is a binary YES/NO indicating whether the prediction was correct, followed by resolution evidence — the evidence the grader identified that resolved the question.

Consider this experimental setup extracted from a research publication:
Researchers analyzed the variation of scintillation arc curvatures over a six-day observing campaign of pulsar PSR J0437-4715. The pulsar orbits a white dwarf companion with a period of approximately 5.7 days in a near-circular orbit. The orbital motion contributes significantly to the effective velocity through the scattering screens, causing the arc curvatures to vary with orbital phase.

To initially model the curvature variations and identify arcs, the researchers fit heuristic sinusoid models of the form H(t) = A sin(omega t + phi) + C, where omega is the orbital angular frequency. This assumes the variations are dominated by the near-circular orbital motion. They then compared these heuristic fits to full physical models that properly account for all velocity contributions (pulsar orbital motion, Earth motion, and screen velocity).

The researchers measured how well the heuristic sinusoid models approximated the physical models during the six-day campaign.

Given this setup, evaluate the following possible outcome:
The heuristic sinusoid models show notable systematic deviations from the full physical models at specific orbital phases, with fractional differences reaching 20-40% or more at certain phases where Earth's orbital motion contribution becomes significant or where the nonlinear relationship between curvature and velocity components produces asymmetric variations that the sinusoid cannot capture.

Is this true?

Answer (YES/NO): NO